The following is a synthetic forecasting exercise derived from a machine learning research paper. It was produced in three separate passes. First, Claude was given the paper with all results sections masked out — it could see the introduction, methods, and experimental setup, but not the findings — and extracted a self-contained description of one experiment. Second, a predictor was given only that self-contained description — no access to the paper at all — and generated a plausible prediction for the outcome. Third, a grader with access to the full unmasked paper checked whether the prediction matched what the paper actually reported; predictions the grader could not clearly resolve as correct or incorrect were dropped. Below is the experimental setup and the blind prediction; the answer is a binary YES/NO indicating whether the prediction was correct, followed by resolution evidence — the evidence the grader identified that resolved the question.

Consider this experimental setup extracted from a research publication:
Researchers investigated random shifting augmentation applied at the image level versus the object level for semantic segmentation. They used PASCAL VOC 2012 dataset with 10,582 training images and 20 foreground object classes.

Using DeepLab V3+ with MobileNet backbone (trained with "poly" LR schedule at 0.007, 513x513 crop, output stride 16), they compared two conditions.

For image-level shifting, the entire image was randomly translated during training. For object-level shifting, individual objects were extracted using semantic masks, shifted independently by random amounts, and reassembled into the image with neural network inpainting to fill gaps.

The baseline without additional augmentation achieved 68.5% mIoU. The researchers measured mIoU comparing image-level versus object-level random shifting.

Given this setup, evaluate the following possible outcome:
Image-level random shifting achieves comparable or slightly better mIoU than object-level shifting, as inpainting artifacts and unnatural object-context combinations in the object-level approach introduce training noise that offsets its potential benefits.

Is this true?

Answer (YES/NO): NO